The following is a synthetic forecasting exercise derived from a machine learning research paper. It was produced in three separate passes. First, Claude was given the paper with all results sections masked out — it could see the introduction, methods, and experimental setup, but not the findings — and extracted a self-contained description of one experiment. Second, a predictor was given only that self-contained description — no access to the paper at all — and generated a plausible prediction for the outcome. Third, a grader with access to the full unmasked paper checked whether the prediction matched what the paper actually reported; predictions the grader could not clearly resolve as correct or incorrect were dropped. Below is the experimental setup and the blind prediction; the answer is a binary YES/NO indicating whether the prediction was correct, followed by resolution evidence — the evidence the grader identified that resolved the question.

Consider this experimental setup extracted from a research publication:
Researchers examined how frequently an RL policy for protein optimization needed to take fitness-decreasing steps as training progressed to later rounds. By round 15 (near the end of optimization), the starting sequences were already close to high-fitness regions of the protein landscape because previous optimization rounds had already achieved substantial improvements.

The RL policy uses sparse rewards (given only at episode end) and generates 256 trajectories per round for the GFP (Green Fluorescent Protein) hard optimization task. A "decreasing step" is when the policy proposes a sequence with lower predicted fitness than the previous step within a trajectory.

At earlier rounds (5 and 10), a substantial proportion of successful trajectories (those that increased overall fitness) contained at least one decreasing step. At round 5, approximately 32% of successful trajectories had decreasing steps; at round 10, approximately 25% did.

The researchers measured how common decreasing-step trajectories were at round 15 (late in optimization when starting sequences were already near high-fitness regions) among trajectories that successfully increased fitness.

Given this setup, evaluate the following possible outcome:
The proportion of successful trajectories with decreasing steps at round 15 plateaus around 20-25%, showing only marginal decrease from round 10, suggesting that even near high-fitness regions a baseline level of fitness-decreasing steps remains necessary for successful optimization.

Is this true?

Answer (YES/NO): NO